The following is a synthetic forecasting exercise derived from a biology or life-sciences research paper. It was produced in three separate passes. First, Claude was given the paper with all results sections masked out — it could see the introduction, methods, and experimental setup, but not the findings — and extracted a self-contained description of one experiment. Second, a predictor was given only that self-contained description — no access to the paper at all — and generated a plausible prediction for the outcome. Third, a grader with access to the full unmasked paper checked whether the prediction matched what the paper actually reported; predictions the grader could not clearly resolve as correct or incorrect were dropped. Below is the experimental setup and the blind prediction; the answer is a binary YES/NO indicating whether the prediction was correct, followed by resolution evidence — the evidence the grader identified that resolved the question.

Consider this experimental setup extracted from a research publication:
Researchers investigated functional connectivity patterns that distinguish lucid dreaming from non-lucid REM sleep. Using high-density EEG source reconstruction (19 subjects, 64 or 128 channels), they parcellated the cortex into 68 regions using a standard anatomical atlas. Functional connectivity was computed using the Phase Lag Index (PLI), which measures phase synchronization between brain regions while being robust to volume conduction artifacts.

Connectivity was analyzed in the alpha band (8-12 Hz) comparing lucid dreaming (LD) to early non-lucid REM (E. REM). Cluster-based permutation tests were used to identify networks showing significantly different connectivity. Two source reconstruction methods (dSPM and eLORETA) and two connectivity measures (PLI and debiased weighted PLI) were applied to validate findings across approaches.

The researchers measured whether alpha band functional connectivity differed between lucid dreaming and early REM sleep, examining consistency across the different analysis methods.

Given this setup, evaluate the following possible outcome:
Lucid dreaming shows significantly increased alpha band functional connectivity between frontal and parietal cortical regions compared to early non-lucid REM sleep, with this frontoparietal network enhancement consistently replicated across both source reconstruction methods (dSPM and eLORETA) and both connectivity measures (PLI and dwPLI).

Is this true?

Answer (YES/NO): NO